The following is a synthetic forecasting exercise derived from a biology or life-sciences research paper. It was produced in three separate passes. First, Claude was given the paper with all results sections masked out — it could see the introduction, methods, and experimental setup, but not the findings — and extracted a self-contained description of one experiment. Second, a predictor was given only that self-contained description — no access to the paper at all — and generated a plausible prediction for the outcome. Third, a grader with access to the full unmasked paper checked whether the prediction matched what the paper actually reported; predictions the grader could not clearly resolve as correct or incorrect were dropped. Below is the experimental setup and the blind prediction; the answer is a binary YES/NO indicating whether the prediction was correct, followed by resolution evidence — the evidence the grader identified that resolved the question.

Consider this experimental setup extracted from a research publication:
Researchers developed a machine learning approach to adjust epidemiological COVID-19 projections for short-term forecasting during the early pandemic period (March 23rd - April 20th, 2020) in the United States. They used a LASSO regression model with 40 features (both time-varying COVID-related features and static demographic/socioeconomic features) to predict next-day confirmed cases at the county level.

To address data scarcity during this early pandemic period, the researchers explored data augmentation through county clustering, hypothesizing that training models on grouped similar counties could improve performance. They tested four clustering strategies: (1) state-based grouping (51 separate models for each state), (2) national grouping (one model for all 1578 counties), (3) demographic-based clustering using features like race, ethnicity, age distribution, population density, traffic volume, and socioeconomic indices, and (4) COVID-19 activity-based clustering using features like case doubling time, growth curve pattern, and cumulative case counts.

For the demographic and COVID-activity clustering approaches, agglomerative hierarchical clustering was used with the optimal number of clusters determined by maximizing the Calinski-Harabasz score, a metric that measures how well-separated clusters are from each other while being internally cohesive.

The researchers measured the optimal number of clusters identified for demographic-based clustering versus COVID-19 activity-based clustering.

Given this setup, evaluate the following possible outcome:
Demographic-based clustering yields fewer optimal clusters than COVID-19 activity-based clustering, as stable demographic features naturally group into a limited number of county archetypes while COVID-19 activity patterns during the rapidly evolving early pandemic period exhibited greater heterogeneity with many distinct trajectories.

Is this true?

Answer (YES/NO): YES